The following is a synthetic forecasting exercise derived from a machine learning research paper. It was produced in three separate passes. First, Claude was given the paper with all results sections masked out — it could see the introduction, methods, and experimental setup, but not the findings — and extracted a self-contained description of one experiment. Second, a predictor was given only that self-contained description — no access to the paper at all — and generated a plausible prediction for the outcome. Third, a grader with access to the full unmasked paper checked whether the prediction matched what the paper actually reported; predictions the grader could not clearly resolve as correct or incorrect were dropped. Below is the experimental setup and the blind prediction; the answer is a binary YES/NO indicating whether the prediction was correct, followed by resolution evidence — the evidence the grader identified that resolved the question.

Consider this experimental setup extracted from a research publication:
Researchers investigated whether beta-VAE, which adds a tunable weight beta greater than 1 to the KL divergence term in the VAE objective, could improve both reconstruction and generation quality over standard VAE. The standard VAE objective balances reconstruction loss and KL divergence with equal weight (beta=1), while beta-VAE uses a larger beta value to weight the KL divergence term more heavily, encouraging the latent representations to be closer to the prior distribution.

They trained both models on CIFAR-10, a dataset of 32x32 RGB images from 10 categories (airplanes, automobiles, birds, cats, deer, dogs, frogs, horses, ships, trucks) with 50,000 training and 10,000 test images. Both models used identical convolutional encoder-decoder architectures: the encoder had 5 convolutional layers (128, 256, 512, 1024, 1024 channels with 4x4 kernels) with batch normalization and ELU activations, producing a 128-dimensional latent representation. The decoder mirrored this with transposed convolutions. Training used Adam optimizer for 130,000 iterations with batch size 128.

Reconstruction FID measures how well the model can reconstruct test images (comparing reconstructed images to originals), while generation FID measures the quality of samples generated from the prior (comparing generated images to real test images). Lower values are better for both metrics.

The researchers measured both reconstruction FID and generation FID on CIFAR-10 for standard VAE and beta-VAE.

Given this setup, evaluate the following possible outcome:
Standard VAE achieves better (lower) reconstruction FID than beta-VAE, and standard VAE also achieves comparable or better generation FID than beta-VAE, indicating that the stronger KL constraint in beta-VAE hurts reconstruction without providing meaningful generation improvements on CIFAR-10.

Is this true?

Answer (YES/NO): NO